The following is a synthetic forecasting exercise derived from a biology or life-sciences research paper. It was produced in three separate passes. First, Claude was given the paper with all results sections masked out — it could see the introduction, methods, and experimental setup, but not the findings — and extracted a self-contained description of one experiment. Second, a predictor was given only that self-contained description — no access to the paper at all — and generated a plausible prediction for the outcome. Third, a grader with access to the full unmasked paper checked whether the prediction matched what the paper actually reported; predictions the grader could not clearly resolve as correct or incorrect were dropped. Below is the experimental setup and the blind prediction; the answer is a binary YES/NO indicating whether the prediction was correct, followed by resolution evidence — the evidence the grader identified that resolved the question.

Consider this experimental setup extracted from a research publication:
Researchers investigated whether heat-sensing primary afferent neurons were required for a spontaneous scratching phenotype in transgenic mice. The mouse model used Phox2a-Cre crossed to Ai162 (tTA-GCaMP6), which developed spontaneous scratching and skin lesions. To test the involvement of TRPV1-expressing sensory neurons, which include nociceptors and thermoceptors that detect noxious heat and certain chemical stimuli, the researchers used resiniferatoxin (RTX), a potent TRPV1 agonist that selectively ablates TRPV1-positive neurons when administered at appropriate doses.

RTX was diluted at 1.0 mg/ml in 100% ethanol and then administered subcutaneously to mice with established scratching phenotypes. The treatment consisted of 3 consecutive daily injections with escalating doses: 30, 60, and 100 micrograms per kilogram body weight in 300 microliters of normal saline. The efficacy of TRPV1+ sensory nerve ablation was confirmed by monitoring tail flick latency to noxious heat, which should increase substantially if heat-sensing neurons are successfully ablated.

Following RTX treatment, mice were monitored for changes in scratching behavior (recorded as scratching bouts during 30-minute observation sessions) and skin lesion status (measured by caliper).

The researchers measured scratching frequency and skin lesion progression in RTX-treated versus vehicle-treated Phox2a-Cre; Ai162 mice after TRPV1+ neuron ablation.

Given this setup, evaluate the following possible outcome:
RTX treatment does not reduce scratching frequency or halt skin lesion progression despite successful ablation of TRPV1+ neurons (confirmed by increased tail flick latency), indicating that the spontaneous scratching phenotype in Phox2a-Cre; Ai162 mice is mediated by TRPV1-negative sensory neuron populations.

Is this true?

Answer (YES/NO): NO